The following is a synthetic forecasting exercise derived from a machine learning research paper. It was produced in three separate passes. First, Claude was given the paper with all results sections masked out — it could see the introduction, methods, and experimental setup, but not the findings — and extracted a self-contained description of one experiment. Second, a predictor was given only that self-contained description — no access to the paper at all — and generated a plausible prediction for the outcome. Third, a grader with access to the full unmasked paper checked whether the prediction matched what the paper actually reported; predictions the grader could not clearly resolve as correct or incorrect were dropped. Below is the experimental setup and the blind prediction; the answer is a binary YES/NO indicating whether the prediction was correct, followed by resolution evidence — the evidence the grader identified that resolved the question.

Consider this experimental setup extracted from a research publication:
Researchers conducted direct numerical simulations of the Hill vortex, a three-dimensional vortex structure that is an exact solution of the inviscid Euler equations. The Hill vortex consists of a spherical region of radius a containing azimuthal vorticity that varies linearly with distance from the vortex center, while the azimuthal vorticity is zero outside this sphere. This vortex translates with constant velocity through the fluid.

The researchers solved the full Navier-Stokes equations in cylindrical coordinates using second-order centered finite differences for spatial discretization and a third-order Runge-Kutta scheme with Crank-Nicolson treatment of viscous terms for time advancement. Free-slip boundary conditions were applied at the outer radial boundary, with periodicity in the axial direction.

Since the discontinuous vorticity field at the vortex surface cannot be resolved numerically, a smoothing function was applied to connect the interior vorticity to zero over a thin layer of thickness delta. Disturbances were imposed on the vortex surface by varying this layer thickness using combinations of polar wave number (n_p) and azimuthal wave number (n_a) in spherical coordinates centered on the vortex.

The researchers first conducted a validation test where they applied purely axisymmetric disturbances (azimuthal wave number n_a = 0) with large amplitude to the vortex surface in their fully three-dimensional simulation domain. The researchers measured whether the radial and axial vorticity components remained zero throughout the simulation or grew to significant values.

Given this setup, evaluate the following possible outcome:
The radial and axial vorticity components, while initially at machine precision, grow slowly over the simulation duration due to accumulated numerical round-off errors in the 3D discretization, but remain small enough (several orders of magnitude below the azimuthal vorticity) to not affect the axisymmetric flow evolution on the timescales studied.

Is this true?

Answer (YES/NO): NO